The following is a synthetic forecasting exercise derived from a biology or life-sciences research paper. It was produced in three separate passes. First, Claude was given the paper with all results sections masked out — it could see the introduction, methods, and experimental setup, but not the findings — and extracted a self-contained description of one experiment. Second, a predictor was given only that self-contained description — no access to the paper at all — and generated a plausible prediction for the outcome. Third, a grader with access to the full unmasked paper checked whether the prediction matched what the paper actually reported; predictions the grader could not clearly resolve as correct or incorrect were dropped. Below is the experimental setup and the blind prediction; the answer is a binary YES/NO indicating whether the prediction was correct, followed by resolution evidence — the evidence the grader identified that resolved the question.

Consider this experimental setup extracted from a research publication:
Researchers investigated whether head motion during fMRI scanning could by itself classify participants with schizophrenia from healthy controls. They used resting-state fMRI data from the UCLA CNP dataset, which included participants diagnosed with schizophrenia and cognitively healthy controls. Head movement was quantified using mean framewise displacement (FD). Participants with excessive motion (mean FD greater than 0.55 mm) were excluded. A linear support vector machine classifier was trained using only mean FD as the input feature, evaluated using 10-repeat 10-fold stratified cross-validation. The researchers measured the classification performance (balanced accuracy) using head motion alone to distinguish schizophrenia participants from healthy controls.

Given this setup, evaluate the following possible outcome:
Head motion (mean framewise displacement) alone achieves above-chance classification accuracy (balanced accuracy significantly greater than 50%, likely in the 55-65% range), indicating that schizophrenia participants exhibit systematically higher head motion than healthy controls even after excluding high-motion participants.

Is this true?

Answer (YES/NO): NO